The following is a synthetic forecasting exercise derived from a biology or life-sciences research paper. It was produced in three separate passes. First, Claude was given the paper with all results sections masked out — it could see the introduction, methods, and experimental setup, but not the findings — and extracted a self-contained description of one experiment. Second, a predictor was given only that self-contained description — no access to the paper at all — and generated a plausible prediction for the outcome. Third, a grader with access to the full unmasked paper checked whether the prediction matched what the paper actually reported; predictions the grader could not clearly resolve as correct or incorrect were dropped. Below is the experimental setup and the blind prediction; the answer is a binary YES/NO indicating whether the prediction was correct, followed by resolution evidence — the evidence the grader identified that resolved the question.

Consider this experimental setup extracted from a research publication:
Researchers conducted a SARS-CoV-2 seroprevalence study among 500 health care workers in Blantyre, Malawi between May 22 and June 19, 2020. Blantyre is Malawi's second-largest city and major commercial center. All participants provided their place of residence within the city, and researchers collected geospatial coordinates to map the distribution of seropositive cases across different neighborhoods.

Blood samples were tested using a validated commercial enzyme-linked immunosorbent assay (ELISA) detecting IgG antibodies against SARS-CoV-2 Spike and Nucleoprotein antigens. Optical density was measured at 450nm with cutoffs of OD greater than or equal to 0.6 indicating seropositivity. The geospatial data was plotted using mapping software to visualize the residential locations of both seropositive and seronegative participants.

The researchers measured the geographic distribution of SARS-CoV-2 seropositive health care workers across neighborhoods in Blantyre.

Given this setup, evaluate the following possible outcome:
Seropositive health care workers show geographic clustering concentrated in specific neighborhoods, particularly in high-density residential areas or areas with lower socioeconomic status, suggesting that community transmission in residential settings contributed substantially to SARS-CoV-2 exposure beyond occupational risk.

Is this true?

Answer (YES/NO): NO